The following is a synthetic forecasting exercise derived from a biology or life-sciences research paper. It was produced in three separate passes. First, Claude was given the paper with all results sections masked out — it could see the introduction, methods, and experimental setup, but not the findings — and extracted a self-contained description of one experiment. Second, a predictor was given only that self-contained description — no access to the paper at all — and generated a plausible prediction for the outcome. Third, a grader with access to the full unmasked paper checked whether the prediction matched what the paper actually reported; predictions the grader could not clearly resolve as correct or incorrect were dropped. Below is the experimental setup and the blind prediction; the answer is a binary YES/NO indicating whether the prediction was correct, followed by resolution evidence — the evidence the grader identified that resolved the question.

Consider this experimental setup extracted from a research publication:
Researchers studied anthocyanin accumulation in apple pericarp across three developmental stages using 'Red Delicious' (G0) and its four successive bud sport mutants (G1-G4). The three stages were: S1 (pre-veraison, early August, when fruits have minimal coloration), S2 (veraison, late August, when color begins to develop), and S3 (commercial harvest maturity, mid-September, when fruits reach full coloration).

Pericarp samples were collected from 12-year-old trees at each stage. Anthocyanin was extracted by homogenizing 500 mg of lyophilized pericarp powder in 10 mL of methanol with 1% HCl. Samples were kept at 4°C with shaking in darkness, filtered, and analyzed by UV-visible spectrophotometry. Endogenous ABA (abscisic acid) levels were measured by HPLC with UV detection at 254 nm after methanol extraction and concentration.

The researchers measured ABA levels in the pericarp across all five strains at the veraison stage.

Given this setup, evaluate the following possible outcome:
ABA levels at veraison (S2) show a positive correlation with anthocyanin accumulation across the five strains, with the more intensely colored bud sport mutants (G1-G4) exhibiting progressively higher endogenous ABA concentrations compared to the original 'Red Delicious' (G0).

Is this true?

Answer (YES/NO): NO